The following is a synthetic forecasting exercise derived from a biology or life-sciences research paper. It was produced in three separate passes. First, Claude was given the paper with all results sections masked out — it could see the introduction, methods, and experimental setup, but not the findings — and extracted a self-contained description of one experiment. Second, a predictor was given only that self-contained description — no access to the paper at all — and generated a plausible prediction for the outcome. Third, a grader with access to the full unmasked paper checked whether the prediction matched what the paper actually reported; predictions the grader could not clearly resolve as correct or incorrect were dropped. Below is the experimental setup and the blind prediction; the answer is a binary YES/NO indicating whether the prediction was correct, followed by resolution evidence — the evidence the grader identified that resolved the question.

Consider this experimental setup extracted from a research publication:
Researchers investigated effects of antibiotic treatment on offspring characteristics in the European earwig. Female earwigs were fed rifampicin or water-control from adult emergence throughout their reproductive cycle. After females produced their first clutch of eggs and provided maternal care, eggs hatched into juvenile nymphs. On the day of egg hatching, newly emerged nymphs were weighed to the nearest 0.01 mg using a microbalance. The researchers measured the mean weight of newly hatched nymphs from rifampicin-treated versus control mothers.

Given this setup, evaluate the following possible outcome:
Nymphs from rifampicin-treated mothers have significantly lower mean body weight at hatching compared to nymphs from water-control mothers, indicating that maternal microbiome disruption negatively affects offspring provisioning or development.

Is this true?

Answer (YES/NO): NO